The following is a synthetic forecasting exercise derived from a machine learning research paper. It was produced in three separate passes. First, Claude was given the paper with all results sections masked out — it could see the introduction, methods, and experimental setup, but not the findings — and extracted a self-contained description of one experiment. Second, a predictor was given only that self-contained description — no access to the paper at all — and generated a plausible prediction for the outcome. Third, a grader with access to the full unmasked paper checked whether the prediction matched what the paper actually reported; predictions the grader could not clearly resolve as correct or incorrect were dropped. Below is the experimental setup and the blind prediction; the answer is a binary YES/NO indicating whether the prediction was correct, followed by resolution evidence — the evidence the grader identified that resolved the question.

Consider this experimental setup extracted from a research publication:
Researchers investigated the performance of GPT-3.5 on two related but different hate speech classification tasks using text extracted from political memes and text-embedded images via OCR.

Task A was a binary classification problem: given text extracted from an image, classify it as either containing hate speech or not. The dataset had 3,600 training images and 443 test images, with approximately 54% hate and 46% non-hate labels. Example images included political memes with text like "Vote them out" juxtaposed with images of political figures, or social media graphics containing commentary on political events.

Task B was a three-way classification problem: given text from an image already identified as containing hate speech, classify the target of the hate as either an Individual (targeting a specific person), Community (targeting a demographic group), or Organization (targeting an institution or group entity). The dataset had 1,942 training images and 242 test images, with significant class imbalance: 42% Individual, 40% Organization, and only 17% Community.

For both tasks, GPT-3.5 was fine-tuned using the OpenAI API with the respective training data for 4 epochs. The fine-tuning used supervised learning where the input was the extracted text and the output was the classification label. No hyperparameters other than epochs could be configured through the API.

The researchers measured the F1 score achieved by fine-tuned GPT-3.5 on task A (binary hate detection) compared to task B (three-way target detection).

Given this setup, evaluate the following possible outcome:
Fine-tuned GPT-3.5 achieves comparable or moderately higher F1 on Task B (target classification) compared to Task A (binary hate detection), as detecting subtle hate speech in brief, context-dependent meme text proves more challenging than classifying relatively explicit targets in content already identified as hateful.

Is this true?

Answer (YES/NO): NO